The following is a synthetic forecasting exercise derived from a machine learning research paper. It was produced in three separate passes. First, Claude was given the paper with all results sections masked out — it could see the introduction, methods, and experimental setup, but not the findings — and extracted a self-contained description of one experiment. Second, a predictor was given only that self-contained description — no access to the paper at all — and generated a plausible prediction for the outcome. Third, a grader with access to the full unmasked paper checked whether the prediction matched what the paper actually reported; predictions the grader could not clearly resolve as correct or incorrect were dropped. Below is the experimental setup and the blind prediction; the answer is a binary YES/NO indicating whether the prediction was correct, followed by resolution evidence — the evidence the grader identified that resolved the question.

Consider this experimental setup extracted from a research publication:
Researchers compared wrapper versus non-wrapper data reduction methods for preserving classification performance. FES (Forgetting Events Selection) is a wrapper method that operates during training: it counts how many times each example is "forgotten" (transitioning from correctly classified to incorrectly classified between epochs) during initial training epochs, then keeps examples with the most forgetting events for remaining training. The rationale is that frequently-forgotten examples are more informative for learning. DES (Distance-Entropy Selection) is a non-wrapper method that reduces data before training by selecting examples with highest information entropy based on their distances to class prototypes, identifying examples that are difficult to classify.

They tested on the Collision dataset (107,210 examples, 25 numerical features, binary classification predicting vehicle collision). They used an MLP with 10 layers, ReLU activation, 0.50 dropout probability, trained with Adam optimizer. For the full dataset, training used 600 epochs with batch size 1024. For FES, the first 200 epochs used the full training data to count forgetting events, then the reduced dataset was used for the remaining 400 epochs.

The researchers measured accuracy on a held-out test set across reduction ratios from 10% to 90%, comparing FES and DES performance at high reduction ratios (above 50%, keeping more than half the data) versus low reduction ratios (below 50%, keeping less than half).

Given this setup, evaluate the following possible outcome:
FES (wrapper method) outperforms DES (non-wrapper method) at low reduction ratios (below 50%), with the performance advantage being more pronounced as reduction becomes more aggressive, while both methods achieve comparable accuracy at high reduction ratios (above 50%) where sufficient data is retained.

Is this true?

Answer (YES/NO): NO